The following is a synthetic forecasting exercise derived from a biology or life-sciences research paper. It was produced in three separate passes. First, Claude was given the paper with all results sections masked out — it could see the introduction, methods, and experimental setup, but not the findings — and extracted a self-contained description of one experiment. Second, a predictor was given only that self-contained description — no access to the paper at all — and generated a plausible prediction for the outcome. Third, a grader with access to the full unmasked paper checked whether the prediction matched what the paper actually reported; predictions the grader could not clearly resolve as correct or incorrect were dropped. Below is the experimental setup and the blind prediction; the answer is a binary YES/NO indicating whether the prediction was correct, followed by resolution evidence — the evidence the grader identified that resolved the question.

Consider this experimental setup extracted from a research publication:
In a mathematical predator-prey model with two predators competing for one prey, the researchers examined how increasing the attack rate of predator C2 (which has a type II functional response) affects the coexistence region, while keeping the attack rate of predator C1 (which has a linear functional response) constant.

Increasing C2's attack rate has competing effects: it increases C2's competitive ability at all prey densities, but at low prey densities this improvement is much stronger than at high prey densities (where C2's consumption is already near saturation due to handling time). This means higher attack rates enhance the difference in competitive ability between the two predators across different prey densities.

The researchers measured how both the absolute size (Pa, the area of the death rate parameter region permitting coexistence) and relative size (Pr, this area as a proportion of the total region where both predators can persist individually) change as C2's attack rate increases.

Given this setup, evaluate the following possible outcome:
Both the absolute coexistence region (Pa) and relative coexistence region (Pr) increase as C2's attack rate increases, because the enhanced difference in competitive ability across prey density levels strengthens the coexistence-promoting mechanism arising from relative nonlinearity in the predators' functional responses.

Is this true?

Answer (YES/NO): YES